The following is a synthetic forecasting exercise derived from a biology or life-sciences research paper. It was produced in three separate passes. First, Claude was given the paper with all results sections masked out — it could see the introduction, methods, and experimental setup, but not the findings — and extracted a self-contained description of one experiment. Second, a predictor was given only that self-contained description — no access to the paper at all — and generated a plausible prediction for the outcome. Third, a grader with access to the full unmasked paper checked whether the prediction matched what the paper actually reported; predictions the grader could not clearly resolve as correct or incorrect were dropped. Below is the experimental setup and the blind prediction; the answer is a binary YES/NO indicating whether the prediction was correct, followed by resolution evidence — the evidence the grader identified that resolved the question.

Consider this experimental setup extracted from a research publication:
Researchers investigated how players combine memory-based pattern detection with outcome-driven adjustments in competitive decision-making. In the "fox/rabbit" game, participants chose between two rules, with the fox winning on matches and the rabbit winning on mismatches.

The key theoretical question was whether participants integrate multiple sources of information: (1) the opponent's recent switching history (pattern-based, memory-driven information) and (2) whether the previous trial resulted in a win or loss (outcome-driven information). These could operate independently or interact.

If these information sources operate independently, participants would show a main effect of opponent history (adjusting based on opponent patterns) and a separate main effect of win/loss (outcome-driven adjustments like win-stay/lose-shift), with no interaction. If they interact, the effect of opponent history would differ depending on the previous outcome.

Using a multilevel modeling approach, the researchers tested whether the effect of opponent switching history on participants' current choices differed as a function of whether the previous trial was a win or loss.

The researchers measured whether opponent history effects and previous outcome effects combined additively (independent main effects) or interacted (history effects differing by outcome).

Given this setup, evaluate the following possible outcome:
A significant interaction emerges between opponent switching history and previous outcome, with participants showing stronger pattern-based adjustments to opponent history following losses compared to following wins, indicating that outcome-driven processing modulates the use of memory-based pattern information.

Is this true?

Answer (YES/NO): NO